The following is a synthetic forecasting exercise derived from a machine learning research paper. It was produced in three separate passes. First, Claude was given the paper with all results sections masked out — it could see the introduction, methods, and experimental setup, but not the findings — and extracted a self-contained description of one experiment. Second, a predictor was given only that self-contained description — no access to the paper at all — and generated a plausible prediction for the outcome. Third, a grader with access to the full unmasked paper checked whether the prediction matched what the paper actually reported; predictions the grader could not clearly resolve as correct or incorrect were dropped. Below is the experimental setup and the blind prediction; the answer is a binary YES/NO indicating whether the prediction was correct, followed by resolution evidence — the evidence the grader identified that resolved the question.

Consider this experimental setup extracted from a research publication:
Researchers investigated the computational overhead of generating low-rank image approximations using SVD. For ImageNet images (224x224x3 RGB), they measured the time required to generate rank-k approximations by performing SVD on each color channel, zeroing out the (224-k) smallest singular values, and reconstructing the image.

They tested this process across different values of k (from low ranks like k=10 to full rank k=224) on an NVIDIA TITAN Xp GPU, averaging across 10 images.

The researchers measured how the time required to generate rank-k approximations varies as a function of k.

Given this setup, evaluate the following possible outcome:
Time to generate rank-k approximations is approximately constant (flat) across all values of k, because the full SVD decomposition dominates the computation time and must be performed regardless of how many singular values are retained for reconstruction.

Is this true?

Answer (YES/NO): YES